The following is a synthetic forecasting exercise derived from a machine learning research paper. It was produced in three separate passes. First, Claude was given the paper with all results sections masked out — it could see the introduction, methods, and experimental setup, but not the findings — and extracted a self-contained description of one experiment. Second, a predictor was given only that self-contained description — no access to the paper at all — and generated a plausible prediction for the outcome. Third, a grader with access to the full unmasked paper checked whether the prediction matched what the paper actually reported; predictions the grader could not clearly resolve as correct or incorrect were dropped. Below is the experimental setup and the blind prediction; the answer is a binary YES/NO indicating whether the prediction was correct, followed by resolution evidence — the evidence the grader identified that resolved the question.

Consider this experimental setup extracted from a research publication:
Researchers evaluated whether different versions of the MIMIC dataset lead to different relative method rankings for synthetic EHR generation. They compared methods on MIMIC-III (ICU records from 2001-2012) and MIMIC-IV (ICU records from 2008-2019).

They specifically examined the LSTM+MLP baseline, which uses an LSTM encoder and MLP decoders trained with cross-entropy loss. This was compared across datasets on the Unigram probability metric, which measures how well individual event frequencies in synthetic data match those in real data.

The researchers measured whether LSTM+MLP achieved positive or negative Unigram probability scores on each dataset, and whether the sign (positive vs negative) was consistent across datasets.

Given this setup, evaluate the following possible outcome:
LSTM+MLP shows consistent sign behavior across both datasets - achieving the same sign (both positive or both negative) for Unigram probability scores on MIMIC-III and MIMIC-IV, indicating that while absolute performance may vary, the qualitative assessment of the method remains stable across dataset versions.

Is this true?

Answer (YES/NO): NO